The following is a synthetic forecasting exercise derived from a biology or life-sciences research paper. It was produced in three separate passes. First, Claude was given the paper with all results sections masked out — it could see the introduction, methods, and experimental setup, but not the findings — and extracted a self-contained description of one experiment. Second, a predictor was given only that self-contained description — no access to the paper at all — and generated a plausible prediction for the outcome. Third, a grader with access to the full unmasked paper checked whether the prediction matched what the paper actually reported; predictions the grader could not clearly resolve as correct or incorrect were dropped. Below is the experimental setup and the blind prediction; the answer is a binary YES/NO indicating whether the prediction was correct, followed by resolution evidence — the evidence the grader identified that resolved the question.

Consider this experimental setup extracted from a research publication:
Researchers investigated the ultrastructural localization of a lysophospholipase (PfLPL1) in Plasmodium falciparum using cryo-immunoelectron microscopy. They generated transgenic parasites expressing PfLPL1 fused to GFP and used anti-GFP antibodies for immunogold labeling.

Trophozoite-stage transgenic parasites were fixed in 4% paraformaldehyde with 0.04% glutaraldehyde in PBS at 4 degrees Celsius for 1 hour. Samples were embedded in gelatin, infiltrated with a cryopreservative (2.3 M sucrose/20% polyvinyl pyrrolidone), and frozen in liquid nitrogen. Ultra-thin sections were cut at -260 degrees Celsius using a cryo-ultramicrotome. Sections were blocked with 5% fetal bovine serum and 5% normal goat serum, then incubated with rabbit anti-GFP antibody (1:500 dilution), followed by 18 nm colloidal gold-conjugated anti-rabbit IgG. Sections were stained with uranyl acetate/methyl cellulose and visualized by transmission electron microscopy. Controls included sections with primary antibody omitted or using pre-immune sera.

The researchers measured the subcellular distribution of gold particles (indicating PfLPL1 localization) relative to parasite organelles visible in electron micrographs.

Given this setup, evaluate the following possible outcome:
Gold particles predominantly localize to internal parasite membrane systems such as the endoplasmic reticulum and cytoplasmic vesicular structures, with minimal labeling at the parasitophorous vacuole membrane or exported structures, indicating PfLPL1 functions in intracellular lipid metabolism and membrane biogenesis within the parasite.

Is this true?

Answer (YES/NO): NO